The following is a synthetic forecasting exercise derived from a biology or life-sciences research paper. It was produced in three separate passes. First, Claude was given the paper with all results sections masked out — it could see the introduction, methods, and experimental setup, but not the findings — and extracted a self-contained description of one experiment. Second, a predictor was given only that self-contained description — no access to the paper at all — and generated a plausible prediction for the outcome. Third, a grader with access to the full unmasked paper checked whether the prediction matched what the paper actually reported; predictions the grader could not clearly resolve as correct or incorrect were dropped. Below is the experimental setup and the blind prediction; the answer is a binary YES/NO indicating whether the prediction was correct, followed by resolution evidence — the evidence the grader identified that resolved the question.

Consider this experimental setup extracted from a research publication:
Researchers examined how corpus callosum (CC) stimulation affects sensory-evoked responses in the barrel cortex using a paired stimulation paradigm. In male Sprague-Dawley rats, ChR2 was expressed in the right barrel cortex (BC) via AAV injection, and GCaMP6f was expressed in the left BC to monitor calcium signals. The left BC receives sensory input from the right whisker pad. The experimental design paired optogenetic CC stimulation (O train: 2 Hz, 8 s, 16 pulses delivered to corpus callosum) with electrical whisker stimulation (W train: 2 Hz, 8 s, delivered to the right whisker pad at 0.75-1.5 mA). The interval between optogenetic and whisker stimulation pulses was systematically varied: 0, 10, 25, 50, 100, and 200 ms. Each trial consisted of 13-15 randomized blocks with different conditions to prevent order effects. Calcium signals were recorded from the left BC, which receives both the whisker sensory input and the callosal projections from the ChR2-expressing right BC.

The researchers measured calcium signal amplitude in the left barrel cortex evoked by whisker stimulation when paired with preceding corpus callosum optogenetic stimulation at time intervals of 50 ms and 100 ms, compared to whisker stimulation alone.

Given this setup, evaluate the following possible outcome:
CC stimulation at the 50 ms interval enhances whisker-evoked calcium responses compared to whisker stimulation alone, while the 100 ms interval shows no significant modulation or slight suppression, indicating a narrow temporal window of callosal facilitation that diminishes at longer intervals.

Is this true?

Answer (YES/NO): NO